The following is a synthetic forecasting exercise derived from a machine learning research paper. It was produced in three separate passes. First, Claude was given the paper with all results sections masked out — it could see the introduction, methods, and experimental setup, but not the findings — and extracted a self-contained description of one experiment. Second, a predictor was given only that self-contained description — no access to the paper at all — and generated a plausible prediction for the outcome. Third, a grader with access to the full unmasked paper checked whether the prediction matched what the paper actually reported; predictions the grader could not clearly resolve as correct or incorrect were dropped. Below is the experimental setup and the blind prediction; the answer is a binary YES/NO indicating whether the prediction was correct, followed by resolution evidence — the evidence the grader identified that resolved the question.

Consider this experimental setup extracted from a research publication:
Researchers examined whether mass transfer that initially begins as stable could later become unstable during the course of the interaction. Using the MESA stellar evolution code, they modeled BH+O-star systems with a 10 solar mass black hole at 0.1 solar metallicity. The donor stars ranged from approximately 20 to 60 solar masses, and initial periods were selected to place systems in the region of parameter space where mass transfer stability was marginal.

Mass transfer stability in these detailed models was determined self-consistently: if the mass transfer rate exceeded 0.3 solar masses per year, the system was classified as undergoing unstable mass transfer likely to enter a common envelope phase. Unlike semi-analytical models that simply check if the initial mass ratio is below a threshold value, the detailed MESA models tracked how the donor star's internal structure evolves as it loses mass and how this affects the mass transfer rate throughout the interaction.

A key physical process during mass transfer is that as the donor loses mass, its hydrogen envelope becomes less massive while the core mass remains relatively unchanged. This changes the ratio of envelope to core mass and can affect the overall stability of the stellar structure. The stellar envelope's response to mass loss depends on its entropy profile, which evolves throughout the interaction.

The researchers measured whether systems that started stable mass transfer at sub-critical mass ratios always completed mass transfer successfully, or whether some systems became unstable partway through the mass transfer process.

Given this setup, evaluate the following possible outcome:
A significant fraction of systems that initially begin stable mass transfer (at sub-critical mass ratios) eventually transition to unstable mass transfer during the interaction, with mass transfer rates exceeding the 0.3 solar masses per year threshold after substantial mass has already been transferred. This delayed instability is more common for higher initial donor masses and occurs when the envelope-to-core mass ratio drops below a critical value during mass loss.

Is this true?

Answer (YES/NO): NO